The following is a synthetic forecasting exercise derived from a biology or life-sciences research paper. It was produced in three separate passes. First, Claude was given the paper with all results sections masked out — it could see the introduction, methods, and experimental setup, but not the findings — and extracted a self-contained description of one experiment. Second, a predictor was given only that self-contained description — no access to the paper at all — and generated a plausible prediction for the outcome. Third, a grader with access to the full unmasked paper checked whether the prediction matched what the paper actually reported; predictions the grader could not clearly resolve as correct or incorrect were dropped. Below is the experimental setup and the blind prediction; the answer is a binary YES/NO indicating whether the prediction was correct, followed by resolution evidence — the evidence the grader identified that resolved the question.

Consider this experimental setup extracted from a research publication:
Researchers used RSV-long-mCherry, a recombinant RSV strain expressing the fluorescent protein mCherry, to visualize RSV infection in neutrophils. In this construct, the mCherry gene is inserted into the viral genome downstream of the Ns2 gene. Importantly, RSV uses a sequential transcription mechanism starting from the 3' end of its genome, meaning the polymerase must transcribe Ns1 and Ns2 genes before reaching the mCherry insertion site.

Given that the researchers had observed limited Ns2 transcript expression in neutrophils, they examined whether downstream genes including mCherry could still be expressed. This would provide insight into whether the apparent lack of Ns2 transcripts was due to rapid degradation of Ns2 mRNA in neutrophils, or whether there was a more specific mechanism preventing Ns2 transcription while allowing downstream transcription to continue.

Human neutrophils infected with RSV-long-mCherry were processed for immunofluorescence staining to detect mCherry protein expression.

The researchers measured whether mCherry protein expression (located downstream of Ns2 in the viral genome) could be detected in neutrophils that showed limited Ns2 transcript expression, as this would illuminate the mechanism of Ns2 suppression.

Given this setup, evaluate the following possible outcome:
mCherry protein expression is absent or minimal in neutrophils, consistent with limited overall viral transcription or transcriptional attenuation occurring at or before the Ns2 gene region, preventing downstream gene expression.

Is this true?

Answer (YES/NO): NO